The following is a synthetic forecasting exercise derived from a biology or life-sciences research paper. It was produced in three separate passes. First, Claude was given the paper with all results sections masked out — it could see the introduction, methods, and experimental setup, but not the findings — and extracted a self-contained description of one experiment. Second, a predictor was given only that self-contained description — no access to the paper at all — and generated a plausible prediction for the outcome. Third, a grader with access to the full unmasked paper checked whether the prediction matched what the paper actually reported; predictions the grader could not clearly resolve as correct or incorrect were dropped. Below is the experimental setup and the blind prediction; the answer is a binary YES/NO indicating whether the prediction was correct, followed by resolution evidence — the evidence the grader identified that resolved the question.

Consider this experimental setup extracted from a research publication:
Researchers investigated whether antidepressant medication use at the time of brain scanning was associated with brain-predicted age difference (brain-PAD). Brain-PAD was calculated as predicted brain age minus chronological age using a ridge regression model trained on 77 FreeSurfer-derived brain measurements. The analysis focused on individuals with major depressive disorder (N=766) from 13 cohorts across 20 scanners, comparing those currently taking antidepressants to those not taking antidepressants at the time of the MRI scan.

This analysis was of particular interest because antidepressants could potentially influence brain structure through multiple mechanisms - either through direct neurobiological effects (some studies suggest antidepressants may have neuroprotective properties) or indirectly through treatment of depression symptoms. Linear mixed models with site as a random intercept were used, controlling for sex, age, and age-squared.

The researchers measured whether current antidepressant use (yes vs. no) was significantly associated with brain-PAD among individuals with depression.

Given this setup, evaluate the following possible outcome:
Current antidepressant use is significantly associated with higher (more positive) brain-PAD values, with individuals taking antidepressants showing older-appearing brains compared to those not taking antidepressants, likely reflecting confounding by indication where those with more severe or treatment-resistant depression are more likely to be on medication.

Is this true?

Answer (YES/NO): NO